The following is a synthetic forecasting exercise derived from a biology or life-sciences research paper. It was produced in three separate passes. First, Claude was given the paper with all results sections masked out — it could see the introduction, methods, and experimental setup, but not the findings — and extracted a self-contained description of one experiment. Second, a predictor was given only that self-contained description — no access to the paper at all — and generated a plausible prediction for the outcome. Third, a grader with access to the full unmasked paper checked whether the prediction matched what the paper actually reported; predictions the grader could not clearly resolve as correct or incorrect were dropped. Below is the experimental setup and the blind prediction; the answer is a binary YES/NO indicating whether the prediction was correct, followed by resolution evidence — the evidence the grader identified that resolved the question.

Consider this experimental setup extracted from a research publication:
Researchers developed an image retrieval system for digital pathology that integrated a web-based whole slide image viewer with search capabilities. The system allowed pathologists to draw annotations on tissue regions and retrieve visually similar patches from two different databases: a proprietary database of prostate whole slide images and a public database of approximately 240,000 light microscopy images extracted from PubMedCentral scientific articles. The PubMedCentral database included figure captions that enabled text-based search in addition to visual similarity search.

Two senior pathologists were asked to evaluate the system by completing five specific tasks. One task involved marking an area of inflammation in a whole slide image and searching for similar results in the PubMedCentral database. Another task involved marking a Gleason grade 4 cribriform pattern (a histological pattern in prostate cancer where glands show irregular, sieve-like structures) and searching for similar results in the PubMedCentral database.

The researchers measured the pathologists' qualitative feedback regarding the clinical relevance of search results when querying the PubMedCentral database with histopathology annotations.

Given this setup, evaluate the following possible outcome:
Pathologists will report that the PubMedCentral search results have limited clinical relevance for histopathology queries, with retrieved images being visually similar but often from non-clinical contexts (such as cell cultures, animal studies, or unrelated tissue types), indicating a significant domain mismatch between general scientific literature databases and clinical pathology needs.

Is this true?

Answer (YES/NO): NO